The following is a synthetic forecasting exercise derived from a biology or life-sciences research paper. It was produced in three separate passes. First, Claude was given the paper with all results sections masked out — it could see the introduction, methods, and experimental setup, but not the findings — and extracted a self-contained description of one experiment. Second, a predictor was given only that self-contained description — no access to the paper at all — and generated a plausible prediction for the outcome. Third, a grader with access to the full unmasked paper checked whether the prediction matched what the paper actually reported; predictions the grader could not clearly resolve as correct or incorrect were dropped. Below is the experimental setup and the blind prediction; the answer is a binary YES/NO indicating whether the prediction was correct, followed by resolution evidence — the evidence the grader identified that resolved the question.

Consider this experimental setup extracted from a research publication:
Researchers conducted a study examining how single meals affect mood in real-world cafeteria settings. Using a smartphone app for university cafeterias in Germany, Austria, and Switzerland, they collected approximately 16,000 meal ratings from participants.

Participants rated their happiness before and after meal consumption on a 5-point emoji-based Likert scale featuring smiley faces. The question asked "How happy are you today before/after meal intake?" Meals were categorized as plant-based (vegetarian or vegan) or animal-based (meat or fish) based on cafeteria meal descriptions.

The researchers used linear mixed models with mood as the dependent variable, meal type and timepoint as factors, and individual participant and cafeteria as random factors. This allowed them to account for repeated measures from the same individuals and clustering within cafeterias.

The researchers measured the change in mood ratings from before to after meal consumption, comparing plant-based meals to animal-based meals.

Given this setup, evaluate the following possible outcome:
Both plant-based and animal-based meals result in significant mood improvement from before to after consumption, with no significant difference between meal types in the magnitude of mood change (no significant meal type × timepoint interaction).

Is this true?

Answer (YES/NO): NO